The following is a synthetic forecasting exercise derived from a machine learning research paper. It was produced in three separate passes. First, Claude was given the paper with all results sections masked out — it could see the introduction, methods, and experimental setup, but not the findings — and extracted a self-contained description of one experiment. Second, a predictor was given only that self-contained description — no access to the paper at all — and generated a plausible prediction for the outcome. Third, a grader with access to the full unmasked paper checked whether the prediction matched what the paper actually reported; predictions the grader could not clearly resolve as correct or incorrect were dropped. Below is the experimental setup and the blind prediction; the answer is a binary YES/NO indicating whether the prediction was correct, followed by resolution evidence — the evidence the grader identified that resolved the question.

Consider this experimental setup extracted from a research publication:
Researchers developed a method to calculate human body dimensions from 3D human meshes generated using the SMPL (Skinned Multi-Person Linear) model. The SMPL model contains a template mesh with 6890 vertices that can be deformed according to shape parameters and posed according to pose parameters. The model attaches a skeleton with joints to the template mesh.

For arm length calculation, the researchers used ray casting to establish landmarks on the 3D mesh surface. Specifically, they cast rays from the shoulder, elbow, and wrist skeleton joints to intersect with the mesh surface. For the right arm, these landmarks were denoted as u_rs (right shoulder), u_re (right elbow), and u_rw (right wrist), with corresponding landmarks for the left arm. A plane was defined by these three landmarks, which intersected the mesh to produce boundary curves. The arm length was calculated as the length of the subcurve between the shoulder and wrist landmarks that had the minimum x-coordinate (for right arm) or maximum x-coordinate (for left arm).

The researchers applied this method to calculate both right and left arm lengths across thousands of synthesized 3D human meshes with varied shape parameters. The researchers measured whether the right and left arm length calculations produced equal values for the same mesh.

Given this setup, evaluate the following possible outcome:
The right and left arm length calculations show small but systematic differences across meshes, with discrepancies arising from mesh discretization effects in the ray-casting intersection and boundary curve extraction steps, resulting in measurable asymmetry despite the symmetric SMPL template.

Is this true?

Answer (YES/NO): NO